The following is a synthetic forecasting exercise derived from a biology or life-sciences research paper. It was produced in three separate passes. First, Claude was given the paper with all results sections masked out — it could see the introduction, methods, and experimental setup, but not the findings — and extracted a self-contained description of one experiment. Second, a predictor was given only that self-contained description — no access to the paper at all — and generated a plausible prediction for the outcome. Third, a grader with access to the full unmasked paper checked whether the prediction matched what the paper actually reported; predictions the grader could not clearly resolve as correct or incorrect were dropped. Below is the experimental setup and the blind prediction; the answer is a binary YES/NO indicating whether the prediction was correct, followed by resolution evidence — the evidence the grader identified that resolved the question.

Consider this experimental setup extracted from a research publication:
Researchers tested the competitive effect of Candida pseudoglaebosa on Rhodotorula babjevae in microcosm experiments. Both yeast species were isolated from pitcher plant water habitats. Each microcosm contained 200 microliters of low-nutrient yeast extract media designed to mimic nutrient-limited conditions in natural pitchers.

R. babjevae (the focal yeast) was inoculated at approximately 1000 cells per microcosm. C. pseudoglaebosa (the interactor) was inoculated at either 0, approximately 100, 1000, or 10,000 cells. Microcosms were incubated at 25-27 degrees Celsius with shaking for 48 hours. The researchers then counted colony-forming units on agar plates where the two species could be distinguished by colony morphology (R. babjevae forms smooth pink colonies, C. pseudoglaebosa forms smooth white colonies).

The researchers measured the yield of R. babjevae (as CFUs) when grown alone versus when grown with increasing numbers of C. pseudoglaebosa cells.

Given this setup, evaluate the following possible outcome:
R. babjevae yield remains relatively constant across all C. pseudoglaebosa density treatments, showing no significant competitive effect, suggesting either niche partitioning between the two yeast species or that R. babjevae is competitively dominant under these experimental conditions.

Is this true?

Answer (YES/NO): NO